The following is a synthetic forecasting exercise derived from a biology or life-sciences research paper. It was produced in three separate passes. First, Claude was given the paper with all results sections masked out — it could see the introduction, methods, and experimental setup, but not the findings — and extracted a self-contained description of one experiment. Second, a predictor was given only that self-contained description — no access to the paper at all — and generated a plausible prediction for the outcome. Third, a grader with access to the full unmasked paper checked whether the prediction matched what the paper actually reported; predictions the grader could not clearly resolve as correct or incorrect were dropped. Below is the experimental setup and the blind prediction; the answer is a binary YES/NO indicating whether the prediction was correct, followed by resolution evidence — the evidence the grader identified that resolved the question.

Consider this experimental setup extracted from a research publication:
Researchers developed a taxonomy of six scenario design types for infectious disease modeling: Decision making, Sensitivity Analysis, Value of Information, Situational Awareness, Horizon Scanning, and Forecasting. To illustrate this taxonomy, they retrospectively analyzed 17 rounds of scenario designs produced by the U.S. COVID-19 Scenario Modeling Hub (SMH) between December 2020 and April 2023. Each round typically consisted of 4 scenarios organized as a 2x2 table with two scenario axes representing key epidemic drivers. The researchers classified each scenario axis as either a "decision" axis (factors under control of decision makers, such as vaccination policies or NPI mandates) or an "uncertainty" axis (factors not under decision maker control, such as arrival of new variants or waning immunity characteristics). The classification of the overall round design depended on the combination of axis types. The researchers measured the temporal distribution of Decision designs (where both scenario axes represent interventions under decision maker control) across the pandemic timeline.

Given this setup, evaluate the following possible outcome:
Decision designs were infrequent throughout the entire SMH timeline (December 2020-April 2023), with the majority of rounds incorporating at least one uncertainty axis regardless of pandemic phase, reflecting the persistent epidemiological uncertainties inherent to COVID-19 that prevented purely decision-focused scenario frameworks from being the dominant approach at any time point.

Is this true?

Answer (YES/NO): NO